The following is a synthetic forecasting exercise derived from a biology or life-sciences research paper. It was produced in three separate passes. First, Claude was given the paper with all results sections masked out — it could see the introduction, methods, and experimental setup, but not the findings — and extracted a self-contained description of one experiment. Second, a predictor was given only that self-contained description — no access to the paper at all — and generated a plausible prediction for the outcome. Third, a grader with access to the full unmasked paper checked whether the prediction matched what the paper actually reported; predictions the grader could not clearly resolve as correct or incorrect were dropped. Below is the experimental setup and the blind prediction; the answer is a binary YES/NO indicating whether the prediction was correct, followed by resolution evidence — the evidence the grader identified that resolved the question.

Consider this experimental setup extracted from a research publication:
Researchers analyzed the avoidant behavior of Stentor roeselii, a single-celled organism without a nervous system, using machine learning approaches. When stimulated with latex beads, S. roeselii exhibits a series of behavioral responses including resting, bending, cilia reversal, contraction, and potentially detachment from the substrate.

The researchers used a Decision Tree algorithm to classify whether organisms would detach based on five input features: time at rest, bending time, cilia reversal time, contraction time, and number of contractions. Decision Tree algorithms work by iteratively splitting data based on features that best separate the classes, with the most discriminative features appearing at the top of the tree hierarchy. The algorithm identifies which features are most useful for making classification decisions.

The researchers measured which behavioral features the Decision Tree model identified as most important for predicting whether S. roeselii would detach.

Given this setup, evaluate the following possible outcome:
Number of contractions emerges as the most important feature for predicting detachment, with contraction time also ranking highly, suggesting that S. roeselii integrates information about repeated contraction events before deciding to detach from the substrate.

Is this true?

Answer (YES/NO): NO